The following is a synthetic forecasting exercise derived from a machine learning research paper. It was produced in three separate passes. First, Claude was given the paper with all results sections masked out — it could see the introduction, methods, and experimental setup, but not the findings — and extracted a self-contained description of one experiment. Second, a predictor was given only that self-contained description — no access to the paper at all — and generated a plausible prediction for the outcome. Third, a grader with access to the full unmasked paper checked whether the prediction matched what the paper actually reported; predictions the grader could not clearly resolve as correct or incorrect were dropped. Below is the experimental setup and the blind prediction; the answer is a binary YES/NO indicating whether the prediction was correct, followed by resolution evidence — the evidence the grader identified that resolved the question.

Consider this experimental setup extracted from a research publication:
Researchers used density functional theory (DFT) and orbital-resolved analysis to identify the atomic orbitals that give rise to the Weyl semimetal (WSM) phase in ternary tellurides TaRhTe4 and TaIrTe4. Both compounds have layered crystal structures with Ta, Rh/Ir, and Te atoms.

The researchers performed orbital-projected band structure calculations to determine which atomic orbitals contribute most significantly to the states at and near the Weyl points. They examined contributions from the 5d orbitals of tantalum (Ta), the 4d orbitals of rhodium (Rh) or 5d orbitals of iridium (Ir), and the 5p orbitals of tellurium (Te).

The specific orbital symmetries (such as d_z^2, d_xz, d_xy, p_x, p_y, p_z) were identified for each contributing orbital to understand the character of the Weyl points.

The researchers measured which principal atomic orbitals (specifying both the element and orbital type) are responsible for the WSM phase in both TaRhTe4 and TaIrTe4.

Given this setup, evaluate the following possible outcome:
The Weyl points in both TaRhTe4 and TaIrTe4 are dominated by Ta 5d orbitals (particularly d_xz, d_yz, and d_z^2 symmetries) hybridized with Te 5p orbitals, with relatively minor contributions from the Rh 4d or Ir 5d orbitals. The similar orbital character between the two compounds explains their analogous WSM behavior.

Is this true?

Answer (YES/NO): NO